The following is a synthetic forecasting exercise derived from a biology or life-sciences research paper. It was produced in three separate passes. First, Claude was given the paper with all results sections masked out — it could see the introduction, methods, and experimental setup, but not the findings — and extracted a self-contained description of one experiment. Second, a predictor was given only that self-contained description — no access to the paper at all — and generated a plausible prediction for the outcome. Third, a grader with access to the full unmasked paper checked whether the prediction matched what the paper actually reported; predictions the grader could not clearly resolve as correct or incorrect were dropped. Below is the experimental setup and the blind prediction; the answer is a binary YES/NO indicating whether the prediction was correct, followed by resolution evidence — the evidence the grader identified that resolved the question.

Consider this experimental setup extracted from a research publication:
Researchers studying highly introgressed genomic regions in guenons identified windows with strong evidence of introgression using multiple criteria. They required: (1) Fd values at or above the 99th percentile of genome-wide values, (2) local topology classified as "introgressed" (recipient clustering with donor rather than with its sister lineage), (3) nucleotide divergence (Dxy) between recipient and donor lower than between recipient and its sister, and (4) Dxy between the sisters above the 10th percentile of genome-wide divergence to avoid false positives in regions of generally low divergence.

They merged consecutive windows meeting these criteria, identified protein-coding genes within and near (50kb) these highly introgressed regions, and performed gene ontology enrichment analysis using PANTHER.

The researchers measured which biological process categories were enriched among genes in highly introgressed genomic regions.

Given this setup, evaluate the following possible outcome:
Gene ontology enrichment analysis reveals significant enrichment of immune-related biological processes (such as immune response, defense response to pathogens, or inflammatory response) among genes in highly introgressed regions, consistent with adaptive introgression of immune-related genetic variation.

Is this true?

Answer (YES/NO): YES